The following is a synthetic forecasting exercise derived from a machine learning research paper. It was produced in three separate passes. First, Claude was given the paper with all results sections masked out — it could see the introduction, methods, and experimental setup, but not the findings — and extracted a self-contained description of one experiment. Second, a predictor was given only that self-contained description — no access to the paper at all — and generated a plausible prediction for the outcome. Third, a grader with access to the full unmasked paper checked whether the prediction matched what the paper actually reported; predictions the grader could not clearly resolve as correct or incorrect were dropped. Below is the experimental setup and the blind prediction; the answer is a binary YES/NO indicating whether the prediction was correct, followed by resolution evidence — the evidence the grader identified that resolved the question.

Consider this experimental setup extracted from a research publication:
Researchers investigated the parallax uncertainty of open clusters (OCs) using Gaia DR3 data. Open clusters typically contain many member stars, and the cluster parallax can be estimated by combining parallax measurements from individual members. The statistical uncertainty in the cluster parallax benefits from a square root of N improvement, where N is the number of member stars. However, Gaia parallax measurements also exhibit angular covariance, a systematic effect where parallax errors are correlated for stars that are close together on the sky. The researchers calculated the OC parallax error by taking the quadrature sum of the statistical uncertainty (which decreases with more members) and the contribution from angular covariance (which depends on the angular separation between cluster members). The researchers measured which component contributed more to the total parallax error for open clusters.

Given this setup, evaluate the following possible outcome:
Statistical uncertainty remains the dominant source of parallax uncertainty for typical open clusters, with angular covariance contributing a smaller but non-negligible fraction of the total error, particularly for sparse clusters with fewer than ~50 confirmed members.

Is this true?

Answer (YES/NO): NO